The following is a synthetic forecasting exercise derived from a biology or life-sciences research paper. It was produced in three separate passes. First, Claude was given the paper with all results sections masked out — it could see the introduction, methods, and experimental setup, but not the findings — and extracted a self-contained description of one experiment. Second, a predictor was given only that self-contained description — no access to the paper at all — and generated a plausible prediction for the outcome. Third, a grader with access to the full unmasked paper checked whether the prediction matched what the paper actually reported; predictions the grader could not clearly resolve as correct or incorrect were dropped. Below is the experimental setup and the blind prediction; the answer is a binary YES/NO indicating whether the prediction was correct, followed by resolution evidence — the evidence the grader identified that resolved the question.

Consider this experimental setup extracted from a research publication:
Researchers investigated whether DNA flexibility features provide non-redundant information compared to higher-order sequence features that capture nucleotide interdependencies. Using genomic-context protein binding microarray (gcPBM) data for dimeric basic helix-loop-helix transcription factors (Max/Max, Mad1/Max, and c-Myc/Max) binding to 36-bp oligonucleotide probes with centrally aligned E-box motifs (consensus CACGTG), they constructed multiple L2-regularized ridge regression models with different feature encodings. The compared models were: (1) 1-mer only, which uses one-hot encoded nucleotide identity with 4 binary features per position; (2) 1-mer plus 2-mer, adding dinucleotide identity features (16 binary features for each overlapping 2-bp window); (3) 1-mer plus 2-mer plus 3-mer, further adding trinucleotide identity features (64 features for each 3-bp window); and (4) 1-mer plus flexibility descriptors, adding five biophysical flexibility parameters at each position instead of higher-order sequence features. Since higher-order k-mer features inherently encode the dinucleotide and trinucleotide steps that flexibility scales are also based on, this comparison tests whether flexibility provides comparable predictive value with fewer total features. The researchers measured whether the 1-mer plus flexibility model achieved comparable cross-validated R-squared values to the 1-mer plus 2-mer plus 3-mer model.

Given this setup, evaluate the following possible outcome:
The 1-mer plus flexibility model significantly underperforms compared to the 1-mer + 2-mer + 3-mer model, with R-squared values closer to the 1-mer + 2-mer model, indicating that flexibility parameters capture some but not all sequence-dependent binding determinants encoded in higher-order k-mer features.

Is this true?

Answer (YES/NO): NO